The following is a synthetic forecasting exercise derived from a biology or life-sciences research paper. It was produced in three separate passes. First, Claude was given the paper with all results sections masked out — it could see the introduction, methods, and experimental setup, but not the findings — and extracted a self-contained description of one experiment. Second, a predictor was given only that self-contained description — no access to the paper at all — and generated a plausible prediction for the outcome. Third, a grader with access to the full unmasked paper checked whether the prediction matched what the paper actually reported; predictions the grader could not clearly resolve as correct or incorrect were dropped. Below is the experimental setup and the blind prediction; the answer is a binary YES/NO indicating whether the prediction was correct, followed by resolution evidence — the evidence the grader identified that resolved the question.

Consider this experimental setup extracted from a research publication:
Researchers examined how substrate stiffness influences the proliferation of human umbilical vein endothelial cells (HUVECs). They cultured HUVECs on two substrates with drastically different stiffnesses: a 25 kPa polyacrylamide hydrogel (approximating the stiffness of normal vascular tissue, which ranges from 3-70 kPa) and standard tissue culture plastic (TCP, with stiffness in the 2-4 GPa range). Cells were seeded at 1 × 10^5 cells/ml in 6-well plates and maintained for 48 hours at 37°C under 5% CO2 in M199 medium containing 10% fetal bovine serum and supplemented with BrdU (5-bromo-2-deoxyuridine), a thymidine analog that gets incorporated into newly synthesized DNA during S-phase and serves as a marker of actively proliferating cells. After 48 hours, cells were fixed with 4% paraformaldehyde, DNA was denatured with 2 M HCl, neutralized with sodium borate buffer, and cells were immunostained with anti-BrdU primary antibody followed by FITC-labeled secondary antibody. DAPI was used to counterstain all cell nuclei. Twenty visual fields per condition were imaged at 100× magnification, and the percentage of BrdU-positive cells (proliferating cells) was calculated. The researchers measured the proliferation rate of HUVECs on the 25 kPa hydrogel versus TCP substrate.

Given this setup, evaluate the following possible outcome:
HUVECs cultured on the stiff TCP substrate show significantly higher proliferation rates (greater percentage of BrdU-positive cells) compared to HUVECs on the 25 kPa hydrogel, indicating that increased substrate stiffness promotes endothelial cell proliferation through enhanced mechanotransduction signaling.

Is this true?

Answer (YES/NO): YES